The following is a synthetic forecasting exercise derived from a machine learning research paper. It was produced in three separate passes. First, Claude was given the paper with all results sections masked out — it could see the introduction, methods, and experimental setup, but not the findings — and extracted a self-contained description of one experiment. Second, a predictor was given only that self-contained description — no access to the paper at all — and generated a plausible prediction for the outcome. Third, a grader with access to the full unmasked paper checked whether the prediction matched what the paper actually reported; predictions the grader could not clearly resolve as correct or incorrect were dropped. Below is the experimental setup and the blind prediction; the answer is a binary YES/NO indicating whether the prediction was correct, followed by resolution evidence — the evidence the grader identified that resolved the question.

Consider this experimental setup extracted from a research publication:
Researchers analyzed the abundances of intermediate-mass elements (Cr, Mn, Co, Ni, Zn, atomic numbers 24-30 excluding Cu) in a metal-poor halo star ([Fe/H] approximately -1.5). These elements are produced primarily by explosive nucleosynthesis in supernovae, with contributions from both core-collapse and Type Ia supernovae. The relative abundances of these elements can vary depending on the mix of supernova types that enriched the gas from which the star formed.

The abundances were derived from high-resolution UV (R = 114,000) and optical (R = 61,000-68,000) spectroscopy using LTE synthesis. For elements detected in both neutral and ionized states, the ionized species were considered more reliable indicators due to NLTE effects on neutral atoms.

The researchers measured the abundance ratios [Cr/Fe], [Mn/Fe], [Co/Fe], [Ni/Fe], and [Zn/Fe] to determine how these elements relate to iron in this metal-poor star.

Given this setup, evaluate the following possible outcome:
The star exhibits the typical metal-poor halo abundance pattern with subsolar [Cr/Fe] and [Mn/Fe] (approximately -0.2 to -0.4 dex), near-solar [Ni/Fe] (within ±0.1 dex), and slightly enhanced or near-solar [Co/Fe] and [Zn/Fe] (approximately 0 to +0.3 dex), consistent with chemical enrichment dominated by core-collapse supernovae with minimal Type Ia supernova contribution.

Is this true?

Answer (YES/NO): NO